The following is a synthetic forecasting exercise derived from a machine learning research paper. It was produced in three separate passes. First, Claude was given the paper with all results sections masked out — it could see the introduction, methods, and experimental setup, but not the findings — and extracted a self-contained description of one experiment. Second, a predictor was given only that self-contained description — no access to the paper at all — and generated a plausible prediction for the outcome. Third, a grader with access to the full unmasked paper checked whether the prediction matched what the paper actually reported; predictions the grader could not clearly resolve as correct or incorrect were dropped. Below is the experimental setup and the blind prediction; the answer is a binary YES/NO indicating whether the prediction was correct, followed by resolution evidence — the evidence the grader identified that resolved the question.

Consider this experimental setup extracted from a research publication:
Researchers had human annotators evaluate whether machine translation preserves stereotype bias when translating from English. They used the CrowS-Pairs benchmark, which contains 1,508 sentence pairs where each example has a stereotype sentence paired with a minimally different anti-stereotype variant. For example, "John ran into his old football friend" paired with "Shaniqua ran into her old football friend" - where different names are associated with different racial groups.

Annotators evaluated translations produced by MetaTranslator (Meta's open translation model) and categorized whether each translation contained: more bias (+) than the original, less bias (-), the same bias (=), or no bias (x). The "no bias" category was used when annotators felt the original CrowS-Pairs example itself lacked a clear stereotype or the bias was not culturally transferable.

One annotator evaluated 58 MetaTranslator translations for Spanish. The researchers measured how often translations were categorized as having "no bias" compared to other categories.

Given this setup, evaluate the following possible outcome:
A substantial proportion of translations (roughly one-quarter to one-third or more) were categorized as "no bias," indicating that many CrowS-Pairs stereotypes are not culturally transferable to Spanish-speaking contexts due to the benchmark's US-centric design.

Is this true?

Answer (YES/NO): YES